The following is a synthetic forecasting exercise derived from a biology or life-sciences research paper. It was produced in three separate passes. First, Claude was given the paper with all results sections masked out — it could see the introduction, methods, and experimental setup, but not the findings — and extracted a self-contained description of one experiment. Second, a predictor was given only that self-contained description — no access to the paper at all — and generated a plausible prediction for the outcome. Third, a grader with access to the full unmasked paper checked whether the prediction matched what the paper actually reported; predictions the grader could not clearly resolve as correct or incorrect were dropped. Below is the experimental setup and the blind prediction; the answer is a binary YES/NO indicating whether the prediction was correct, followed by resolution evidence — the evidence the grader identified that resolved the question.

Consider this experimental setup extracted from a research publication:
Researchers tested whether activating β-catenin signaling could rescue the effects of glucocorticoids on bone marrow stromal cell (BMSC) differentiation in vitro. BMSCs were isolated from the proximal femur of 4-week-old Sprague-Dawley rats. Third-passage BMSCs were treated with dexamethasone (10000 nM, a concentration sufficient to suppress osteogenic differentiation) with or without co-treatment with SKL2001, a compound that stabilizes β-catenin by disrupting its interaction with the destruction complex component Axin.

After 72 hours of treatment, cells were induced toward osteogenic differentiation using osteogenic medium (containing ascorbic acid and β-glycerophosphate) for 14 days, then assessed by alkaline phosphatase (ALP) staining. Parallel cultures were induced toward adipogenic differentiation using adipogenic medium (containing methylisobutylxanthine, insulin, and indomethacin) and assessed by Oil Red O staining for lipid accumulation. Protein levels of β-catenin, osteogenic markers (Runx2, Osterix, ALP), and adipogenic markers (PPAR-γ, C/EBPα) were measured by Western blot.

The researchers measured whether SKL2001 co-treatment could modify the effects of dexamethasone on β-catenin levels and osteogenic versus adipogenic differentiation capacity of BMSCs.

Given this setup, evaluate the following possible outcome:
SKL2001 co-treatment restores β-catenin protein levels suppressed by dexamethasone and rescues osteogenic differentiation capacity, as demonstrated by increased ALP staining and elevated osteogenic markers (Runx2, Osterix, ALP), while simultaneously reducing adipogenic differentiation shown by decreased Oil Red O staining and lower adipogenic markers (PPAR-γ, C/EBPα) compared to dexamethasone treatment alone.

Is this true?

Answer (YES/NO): YES